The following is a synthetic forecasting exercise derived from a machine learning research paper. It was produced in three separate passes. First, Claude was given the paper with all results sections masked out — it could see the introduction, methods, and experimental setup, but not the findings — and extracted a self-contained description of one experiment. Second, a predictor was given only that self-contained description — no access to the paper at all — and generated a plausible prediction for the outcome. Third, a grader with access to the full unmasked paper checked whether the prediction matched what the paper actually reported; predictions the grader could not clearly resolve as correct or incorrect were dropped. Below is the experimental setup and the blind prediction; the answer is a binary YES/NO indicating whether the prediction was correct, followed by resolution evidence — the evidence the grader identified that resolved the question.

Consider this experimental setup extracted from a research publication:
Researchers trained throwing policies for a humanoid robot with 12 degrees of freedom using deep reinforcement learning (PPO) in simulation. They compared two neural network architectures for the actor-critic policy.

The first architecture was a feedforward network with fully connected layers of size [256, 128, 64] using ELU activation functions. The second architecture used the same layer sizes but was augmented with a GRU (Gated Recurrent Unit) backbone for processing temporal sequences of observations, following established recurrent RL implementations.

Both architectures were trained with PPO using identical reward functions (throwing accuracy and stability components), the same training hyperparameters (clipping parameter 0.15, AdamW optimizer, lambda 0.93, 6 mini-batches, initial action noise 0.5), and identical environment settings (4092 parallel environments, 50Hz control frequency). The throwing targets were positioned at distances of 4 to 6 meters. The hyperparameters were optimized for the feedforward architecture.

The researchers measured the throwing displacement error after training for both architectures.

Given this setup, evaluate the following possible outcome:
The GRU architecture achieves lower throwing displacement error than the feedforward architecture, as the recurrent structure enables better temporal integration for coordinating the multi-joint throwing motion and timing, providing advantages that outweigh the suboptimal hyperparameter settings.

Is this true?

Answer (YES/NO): NO